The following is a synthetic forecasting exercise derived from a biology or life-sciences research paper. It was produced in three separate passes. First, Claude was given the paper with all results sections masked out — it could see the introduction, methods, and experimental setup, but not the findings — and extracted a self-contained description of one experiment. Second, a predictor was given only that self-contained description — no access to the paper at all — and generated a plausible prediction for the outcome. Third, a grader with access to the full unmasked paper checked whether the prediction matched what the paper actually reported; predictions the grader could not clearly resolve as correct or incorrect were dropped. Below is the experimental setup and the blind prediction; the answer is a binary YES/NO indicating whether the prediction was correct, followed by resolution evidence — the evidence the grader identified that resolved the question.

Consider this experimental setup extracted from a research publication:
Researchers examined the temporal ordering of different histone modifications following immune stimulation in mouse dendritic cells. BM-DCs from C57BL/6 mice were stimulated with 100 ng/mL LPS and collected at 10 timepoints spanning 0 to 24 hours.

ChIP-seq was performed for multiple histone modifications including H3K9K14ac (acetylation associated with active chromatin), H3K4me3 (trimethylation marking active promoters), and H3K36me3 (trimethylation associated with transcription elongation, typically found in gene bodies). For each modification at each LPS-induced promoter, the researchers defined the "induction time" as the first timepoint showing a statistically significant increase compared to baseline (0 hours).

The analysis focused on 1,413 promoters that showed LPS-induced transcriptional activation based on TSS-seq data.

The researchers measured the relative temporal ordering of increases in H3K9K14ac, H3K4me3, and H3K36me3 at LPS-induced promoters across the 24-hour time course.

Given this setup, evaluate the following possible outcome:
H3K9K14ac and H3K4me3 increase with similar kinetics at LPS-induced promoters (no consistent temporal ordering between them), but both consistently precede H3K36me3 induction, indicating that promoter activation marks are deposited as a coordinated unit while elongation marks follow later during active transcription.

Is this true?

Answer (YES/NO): NO